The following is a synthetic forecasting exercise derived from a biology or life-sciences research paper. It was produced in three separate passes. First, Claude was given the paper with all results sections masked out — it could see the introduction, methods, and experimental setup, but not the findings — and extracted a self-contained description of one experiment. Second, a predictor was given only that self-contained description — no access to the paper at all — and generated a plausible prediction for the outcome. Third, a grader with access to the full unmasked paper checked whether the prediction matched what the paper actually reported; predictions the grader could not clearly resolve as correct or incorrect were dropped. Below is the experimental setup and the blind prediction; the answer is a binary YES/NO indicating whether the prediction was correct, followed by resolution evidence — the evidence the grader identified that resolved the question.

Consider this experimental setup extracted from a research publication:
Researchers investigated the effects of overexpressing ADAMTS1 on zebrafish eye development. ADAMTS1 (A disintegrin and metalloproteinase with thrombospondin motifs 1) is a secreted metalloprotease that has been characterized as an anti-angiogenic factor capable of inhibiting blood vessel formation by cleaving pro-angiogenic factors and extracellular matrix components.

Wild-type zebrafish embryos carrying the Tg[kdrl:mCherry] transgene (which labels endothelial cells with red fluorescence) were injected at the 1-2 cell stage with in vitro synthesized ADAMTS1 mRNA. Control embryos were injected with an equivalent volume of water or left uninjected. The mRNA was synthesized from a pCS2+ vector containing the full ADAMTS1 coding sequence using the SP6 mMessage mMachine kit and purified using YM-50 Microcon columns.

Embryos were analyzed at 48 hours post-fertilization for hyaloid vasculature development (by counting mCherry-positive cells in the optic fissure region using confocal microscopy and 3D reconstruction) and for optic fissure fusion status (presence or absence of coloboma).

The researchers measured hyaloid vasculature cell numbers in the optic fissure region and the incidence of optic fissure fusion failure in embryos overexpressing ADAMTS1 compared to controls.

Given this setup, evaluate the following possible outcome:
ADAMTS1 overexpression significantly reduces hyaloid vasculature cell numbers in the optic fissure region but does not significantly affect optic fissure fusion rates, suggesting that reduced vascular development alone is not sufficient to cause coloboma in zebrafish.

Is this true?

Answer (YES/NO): NO